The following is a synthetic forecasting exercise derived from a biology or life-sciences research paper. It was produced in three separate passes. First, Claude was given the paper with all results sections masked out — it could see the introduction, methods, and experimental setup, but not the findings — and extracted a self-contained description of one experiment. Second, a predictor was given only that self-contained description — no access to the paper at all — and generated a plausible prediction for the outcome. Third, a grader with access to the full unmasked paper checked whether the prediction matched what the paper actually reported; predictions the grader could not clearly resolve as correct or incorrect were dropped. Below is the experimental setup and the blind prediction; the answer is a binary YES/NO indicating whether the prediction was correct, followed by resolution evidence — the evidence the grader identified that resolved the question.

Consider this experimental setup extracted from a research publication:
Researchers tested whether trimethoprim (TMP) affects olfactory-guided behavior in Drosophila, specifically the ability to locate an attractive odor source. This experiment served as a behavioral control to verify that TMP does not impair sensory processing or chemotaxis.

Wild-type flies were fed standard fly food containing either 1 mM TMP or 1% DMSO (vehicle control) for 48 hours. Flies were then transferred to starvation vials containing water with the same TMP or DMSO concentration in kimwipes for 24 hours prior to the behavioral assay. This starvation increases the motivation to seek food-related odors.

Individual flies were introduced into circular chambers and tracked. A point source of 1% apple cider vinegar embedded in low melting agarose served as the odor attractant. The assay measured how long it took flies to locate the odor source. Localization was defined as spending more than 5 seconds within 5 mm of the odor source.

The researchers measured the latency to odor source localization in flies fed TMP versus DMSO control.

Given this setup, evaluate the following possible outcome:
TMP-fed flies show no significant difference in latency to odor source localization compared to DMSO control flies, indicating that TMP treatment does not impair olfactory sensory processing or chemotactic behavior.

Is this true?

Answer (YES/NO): YES